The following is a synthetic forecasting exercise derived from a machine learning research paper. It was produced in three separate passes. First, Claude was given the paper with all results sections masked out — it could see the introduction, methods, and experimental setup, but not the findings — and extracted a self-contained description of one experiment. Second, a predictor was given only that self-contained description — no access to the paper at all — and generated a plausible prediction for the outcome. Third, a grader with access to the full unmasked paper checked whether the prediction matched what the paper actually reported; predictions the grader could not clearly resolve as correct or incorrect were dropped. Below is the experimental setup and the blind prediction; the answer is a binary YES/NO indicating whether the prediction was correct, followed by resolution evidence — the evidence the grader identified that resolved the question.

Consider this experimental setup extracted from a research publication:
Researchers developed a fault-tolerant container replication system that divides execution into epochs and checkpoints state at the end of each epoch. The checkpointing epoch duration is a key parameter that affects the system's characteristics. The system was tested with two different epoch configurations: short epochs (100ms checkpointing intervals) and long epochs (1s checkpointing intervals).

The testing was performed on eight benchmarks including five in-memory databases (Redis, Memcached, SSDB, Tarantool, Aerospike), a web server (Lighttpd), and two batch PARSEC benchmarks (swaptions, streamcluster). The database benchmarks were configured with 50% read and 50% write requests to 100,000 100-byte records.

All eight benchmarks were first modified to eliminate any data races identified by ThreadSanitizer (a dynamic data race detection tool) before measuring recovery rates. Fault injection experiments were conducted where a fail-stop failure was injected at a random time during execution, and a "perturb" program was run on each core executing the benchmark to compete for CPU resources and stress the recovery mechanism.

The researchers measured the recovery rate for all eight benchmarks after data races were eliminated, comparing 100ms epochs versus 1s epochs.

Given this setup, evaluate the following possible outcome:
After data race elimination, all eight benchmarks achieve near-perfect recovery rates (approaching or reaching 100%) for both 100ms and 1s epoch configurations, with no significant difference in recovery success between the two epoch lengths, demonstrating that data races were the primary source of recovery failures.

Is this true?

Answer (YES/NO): YES